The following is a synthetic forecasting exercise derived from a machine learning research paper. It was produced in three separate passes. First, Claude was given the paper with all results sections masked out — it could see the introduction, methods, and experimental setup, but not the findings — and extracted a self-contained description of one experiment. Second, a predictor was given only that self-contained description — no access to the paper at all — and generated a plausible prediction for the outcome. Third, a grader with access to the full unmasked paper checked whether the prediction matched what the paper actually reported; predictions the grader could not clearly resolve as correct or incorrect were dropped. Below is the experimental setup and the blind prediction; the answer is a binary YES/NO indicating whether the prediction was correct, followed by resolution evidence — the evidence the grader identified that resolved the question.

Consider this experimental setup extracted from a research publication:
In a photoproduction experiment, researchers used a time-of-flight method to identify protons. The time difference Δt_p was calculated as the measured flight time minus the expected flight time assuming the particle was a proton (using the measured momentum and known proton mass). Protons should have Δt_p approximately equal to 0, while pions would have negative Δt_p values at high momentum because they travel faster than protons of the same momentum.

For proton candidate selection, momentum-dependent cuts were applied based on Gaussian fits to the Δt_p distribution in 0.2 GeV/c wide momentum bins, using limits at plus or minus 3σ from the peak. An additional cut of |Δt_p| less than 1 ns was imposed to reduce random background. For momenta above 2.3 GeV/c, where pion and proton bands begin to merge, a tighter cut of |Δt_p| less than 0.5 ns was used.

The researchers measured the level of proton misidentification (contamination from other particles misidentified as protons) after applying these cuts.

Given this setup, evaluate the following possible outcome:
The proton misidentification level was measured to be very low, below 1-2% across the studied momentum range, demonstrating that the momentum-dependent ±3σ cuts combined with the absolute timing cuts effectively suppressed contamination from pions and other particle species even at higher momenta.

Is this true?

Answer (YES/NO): YES